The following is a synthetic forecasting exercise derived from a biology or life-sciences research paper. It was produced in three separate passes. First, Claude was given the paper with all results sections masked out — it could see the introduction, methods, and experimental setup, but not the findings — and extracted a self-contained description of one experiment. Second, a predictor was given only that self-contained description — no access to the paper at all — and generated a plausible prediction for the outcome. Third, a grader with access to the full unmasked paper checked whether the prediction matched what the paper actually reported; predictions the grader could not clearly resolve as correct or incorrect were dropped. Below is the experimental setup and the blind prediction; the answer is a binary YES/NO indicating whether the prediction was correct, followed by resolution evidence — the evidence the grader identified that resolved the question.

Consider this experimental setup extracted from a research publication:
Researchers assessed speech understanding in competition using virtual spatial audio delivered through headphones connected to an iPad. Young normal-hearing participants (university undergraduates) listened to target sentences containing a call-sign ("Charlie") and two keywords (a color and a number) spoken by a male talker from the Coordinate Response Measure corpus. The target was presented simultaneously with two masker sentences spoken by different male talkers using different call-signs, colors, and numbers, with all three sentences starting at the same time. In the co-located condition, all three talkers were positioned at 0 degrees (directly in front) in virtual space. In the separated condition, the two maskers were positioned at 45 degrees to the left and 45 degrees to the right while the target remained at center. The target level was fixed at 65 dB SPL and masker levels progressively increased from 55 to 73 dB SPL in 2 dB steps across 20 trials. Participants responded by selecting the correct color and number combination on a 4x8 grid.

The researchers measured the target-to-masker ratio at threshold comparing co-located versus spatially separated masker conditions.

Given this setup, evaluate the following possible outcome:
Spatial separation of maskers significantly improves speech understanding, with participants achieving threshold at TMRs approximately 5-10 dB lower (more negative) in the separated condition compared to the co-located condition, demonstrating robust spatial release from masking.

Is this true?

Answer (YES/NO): YES